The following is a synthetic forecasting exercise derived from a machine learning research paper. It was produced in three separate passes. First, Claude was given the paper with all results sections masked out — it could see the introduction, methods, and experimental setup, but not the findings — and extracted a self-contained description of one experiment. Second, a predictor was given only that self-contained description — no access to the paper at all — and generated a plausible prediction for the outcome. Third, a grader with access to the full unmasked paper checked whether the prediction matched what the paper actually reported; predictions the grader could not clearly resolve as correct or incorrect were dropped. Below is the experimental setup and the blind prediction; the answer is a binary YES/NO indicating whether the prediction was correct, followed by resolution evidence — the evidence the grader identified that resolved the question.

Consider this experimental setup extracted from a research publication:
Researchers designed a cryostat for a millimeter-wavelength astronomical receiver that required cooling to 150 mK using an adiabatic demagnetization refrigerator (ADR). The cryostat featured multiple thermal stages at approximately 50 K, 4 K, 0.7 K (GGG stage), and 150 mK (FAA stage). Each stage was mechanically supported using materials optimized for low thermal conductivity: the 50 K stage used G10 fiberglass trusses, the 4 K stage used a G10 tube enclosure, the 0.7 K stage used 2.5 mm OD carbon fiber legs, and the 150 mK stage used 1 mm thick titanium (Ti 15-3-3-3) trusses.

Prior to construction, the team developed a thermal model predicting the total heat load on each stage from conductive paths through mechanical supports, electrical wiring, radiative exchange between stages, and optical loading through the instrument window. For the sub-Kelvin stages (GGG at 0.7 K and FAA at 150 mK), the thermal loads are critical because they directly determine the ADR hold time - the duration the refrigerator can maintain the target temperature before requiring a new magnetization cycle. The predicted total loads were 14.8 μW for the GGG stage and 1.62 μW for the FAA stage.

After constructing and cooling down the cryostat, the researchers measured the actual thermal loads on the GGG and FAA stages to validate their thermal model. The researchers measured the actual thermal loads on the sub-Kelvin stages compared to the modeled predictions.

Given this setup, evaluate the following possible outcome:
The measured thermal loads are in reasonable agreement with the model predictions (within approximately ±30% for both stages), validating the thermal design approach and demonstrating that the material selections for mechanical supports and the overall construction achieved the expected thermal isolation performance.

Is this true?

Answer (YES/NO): NO